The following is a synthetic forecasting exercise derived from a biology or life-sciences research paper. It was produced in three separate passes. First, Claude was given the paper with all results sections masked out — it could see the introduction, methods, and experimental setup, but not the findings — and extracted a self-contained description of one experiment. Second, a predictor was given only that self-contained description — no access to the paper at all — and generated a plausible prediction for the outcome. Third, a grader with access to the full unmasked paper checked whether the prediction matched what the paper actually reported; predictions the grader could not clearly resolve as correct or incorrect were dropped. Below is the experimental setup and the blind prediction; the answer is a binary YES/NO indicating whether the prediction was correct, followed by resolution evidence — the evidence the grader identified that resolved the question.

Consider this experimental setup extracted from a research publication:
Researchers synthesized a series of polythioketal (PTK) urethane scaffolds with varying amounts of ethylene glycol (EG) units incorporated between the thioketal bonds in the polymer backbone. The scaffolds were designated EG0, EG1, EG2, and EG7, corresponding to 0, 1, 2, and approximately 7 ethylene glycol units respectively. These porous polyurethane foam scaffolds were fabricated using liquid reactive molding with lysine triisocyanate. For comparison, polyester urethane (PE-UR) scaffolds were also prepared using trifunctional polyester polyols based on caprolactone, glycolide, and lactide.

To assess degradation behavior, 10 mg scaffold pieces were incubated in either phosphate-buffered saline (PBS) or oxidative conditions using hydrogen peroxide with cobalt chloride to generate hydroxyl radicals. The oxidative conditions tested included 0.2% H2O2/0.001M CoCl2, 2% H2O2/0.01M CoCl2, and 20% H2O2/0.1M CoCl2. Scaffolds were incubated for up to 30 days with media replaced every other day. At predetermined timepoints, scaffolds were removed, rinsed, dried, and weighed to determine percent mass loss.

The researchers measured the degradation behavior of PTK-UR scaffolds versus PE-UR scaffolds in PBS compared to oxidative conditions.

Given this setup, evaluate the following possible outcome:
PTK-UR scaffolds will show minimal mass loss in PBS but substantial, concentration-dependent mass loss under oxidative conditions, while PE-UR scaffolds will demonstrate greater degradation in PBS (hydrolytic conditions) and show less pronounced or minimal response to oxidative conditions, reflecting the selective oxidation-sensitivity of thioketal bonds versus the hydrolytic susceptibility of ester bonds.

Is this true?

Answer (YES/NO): YES